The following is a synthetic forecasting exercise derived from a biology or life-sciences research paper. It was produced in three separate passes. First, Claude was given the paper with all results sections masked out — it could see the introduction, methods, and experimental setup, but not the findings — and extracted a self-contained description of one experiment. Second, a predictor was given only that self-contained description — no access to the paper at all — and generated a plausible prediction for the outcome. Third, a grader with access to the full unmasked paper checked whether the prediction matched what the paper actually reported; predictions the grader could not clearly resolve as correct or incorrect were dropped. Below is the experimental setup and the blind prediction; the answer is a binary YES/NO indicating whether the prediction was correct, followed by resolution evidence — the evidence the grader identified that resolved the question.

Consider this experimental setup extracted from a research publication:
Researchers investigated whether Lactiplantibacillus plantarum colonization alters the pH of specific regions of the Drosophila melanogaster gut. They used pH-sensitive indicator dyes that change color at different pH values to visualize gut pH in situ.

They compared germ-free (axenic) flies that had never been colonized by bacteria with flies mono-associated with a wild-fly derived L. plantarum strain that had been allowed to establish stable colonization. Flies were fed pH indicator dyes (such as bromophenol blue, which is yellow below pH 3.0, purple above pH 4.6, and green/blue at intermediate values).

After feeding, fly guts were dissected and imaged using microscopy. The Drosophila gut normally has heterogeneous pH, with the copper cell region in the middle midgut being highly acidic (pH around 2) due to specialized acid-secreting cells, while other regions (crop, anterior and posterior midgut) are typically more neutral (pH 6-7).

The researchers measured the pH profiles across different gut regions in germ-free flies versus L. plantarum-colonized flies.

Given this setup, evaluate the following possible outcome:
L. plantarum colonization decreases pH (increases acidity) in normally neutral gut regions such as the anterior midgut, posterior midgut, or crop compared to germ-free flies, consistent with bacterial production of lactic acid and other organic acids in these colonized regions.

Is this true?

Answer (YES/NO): YES